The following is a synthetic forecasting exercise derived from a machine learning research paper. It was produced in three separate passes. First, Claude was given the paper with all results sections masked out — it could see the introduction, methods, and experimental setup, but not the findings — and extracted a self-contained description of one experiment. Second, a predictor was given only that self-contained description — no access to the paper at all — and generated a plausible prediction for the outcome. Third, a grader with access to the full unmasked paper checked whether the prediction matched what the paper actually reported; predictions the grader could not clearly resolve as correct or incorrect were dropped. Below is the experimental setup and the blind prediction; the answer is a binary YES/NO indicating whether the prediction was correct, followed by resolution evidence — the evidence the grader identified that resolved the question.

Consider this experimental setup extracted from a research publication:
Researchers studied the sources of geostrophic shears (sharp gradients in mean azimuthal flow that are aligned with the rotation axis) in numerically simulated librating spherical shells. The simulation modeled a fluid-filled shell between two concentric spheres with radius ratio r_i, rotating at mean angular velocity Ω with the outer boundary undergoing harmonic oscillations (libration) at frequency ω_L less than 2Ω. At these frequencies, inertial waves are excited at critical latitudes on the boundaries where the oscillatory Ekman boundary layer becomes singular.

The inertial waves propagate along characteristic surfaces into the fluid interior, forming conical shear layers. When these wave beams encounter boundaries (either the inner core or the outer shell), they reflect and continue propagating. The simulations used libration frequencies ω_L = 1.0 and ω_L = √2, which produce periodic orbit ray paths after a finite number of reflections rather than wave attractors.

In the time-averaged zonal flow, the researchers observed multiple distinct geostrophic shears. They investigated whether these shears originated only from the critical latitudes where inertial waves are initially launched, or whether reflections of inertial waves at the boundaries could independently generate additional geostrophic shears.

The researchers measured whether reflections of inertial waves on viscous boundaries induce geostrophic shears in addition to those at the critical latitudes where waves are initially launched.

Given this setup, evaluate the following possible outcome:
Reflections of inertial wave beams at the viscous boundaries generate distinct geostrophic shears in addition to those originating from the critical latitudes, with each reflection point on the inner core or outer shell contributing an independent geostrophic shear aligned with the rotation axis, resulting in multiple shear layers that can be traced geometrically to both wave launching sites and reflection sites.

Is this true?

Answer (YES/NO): YES